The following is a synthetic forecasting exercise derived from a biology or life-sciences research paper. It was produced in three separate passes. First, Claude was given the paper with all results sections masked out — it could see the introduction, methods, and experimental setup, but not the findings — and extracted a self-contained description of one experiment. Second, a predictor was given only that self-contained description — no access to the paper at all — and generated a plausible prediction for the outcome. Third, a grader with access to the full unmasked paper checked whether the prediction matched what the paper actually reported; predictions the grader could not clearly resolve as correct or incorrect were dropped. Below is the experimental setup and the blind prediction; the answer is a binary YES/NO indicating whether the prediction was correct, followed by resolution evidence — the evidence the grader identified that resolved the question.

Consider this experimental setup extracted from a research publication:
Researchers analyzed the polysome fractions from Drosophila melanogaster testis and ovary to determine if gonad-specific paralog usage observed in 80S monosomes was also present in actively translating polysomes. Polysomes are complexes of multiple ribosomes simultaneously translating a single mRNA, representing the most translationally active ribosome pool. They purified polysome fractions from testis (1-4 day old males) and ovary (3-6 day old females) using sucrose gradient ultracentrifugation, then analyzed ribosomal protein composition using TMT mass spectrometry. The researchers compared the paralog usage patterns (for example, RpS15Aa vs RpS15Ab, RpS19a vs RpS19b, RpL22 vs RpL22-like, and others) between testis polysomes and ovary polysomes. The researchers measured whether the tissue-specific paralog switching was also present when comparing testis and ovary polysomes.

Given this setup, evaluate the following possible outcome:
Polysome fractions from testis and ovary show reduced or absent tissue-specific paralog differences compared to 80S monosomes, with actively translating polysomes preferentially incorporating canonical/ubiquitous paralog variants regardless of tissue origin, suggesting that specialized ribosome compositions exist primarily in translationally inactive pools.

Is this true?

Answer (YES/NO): NO